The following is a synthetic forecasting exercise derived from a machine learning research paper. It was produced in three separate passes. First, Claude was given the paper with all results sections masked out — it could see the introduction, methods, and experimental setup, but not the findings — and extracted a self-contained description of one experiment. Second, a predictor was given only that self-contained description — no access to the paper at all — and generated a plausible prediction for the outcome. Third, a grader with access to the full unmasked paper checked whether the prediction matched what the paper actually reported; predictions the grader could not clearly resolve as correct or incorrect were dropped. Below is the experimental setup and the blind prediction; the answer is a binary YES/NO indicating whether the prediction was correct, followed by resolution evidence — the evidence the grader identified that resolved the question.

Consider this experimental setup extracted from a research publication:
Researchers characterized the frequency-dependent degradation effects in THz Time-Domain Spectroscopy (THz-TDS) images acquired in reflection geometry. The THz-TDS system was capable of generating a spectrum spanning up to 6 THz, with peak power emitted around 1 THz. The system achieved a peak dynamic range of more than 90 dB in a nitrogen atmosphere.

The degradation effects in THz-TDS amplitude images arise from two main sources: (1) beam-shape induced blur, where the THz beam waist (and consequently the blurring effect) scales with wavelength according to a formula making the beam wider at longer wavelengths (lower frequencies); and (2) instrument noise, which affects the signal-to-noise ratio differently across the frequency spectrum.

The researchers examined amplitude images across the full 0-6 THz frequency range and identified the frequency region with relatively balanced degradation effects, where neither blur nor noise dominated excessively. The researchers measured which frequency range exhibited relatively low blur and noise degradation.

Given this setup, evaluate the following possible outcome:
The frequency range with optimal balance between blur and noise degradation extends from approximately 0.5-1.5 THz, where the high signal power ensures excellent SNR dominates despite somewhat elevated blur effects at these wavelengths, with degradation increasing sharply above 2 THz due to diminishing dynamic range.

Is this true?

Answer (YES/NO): NO